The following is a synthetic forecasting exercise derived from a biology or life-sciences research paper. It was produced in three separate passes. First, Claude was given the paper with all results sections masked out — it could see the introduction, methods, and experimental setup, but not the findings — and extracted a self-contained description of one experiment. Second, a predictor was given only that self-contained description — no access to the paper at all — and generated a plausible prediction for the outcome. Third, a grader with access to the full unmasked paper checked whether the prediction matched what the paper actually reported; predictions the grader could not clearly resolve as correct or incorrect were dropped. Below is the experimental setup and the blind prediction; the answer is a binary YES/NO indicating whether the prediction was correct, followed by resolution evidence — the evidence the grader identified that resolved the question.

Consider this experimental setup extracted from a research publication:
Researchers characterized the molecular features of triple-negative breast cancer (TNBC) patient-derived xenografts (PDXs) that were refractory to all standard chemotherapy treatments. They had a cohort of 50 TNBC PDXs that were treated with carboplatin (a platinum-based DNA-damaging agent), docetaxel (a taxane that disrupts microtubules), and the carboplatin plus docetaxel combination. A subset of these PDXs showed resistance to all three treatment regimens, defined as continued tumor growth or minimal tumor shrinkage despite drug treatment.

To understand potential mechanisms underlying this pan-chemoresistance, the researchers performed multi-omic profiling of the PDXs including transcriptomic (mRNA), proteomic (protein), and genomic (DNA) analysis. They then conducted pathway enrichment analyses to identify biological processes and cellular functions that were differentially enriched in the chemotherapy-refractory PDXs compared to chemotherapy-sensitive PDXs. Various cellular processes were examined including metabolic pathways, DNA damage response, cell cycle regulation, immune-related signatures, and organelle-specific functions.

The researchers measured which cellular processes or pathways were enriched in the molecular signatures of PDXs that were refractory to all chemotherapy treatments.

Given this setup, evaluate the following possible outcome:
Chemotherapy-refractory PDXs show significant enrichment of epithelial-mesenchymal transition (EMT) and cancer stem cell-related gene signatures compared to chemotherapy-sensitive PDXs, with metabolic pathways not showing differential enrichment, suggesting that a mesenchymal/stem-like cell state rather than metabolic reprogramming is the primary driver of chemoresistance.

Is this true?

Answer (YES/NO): NO